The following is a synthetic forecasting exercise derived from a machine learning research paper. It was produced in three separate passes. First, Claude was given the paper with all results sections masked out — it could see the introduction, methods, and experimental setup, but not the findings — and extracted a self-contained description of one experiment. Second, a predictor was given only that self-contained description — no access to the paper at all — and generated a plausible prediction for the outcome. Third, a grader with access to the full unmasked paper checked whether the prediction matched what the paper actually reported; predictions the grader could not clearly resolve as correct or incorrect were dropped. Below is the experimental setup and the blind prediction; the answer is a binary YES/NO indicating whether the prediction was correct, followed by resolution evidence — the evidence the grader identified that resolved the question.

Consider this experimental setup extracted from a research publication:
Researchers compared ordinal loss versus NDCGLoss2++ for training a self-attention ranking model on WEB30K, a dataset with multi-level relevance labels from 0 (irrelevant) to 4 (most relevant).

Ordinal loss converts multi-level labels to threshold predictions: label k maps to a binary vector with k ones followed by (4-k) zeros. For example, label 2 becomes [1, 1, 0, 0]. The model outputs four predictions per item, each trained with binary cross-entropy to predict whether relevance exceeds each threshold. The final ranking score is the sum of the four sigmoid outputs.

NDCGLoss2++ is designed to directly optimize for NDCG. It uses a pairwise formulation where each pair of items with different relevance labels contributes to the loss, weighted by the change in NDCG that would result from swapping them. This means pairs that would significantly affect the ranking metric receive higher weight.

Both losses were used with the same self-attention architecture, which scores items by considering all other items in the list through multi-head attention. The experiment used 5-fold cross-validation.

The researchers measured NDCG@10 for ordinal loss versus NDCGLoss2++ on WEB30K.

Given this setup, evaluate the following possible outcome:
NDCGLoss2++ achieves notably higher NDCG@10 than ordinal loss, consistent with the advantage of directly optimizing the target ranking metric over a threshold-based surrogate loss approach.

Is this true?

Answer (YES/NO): NO